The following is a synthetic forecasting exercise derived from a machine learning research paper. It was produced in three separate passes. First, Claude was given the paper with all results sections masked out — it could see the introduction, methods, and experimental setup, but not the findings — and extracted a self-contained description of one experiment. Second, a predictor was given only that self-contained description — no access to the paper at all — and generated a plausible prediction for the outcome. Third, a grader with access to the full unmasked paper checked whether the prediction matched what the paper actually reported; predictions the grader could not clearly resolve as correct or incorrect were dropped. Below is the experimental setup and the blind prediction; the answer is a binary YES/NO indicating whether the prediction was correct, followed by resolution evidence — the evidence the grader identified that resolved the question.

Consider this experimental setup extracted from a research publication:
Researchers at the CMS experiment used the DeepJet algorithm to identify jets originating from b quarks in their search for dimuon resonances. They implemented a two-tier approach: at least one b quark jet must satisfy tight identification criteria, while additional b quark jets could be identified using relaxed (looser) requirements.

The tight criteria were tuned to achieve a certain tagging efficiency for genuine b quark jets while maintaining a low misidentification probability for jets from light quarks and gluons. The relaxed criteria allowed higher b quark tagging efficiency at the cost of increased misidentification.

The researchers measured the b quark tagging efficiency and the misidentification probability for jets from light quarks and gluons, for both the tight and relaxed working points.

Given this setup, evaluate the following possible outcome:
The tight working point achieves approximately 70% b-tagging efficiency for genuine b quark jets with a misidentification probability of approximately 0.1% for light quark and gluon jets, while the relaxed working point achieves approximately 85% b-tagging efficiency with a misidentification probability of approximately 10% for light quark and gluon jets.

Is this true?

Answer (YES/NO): NO